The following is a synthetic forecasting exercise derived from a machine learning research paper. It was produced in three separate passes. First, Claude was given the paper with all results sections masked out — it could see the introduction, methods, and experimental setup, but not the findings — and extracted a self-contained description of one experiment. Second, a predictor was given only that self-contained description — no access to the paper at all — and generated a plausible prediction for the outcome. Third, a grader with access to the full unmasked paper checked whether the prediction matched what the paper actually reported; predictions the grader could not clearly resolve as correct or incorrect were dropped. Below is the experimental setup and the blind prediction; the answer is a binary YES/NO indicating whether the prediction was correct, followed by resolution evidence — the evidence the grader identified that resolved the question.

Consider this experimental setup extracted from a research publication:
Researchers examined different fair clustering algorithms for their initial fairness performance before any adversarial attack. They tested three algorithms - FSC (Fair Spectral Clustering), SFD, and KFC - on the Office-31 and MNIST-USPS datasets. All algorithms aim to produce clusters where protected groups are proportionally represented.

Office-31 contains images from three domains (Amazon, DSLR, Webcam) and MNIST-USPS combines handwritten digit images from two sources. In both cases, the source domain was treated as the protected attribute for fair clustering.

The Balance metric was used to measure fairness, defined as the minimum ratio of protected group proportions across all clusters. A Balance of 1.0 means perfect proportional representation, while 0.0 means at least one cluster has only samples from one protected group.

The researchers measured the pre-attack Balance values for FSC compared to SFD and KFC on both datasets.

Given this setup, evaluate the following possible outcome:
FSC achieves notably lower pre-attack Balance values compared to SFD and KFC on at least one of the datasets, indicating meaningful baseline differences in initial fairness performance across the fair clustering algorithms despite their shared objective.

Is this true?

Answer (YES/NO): YES